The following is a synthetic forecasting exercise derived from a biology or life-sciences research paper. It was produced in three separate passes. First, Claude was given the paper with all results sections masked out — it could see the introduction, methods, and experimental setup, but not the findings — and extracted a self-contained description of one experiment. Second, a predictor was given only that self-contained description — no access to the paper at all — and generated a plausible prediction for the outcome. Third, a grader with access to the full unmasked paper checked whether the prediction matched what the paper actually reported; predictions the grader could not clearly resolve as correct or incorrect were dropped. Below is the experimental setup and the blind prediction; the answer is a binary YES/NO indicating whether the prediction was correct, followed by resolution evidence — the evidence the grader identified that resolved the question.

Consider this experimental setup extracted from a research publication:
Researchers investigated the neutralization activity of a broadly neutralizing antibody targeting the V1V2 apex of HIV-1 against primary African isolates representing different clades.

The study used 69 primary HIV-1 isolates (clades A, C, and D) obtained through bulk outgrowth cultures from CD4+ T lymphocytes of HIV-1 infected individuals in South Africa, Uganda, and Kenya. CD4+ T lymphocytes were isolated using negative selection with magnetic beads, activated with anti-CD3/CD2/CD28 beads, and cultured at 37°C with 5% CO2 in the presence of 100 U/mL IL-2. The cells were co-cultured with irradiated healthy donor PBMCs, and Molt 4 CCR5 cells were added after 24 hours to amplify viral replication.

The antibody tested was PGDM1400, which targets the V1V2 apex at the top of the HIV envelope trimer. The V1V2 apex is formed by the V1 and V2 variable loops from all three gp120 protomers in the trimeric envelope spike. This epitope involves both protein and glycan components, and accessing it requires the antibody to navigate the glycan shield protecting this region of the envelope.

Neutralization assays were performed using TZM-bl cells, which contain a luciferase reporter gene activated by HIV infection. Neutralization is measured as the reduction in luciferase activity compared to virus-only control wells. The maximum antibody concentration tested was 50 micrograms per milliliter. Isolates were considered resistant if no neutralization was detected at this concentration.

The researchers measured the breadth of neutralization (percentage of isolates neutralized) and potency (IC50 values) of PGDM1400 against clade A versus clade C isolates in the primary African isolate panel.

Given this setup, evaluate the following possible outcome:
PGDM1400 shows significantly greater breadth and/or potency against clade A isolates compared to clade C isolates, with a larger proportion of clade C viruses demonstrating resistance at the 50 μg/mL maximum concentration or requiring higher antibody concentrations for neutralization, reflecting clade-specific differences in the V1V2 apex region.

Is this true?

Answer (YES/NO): NO